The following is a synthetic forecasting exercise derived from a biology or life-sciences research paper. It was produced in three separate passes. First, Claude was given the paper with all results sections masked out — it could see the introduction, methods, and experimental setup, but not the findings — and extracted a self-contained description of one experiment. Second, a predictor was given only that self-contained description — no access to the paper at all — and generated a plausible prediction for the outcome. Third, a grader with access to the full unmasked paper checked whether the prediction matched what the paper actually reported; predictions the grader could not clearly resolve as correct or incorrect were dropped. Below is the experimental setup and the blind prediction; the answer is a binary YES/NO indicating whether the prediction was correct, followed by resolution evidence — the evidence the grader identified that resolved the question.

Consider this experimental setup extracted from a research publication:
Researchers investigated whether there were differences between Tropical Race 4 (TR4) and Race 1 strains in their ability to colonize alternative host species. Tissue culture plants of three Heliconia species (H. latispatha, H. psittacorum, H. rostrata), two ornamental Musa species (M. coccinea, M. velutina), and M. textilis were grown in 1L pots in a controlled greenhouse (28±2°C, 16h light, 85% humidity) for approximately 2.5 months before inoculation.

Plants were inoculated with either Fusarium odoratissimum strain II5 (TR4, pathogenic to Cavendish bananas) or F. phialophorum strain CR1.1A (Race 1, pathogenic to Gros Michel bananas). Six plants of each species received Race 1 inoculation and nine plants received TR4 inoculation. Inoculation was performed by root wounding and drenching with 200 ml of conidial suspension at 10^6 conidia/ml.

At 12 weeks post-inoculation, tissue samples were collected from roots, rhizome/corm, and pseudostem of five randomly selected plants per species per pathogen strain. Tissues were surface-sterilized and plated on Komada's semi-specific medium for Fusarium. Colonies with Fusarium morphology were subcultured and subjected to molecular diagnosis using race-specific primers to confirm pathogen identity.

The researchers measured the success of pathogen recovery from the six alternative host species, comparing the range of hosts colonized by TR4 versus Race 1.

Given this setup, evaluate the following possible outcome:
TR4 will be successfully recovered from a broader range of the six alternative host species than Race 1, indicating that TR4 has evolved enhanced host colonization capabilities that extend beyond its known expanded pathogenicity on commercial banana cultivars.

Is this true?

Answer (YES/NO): NO